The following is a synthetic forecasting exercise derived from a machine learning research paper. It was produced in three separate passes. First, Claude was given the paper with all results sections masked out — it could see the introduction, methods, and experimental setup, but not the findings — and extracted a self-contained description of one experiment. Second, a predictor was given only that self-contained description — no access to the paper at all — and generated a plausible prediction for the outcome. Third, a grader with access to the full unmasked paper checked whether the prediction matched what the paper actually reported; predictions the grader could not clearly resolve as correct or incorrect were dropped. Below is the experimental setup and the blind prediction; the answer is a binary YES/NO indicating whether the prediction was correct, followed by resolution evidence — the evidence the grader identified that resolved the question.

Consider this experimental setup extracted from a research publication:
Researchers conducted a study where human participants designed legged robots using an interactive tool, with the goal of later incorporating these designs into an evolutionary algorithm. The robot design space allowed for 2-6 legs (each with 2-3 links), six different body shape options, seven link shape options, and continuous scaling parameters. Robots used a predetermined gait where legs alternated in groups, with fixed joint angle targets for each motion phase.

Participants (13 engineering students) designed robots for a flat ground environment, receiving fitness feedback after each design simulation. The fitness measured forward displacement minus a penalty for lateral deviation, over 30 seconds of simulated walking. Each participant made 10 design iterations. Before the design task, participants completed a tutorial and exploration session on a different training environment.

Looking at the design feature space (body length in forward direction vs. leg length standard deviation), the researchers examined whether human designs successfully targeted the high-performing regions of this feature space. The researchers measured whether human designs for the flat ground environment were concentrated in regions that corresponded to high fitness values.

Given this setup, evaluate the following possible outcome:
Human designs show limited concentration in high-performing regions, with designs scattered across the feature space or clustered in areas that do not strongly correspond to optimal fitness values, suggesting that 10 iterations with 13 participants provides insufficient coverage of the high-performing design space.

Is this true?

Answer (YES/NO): NO